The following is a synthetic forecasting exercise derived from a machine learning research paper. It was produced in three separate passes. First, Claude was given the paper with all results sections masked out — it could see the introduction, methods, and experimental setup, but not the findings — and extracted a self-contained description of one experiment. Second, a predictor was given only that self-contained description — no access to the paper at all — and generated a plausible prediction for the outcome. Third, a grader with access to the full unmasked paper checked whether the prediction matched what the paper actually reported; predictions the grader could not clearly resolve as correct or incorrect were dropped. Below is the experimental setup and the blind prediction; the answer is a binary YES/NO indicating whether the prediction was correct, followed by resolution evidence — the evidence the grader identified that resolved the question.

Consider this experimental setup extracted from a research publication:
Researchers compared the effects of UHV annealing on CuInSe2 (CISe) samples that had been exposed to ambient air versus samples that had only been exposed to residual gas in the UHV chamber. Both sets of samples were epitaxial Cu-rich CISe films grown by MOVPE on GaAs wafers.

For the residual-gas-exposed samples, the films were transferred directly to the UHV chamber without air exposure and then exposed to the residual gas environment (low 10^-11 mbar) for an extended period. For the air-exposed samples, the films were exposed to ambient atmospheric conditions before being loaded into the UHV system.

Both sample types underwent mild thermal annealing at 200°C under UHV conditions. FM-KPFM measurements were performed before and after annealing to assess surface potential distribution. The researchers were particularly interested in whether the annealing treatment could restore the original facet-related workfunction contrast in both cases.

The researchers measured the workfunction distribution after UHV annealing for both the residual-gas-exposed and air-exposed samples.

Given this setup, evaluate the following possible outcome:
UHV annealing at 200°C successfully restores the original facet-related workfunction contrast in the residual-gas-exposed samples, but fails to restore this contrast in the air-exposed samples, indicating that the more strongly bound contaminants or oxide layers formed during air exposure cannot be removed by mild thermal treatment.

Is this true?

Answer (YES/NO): YES